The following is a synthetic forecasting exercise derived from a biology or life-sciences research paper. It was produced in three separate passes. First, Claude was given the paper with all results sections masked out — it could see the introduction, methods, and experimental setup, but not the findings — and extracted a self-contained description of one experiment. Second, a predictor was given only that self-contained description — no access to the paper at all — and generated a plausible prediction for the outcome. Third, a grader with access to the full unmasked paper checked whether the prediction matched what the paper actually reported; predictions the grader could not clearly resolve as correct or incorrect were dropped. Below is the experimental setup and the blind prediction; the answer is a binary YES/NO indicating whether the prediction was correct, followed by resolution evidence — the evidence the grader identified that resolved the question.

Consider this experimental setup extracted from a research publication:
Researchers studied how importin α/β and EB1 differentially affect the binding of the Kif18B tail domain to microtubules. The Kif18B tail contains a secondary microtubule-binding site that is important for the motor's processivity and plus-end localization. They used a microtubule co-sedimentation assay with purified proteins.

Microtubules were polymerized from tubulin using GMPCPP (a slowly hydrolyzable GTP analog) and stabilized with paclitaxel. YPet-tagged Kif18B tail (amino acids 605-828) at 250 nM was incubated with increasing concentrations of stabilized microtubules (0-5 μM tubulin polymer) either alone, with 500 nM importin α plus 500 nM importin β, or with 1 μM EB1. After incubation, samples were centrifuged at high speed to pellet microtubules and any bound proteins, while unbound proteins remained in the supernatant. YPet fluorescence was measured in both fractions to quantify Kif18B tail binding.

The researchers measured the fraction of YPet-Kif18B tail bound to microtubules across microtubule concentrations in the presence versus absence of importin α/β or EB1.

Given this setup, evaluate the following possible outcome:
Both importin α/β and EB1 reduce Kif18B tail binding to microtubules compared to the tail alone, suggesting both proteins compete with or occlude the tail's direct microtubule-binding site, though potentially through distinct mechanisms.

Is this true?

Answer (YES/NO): NO